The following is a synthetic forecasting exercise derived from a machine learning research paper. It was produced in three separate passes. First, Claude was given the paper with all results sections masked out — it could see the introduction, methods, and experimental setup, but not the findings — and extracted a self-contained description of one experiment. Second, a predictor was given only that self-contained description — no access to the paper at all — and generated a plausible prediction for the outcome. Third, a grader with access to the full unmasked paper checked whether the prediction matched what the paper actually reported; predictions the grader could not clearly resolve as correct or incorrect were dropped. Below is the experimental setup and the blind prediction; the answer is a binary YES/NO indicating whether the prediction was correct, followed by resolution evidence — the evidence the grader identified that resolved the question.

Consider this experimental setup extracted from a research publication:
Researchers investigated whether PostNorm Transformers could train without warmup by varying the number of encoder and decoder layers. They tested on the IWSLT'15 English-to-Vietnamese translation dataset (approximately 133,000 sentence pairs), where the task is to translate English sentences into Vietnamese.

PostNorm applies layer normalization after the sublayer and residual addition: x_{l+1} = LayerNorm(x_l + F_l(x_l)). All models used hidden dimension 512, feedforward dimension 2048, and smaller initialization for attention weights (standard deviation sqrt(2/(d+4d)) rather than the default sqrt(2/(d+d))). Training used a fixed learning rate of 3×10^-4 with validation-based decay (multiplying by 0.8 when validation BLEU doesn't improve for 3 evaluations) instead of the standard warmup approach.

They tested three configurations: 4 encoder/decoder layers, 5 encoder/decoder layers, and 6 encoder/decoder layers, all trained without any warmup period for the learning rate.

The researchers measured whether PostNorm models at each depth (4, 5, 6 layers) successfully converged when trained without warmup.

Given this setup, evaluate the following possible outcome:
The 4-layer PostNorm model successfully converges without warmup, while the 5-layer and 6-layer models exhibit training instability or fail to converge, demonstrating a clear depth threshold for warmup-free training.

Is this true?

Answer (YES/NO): YES